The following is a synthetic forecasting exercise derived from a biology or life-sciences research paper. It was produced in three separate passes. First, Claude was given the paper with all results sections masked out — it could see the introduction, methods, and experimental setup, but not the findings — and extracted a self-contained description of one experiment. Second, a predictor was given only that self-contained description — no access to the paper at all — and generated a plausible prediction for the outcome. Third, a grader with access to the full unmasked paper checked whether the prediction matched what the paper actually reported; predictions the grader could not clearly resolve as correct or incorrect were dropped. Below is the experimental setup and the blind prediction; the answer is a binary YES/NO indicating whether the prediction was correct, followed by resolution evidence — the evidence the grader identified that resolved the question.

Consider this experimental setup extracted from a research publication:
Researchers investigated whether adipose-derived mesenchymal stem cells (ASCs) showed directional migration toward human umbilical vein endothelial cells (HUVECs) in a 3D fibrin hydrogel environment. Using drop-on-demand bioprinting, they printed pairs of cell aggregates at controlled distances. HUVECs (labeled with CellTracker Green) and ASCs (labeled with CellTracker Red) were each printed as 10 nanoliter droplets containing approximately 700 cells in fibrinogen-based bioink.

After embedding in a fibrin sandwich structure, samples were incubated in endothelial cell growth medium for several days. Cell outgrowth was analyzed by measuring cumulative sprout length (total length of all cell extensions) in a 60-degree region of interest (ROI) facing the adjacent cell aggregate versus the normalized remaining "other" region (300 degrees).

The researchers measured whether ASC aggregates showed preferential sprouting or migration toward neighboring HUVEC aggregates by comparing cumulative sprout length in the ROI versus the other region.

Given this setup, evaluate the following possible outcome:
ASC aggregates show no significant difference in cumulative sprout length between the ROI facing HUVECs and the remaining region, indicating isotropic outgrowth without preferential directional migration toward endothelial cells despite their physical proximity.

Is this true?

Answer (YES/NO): NO